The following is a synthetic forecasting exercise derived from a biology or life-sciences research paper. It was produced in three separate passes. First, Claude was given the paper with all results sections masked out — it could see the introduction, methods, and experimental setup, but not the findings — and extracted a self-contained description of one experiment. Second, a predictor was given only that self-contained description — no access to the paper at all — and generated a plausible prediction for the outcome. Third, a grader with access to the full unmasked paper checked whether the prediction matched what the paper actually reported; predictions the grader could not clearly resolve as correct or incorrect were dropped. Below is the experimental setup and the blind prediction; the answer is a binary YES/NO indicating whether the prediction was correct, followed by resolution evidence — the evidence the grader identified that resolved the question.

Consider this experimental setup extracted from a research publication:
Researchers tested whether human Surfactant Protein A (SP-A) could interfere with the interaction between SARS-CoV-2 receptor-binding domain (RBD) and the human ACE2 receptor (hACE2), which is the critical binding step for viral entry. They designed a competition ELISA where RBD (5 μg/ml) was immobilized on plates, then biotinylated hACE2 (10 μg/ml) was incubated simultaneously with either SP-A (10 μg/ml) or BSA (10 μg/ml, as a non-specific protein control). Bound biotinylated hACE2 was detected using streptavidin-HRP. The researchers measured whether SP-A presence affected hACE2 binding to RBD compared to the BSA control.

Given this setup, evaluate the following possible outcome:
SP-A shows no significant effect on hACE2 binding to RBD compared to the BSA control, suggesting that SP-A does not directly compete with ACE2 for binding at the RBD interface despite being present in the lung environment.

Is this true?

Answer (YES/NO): NO